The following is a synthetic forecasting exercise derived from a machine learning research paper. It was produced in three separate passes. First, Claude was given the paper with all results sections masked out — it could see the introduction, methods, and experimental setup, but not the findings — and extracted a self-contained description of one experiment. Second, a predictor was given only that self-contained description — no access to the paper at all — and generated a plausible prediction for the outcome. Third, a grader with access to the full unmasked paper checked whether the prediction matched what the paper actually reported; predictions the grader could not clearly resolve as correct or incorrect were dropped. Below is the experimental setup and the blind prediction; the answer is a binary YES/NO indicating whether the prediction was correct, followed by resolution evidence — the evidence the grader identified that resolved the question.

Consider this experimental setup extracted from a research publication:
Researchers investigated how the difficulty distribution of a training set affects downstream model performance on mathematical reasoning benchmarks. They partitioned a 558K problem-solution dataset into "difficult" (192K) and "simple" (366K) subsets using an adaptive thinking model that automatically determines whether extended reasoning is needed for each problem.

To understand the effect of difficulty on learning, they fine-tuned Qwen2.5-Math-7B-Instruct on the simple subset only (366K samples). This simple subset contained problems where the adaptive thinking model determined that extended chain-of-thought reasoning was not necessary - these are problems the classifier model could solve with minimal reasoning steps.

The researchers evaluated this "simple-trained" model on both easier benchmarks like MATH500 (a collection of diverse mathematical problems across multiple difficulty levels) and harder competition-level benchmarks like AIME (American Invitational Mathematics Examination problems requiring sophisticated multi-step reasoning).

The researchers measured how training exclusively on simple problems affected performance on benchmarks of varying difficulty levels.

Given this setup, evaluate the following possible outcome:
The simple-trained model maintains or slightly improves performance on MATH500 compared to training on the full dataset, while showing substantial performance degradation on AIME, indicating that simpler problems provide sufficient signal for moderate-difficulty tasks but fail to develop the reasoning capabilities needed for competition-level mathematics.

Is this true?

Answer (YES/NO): NO